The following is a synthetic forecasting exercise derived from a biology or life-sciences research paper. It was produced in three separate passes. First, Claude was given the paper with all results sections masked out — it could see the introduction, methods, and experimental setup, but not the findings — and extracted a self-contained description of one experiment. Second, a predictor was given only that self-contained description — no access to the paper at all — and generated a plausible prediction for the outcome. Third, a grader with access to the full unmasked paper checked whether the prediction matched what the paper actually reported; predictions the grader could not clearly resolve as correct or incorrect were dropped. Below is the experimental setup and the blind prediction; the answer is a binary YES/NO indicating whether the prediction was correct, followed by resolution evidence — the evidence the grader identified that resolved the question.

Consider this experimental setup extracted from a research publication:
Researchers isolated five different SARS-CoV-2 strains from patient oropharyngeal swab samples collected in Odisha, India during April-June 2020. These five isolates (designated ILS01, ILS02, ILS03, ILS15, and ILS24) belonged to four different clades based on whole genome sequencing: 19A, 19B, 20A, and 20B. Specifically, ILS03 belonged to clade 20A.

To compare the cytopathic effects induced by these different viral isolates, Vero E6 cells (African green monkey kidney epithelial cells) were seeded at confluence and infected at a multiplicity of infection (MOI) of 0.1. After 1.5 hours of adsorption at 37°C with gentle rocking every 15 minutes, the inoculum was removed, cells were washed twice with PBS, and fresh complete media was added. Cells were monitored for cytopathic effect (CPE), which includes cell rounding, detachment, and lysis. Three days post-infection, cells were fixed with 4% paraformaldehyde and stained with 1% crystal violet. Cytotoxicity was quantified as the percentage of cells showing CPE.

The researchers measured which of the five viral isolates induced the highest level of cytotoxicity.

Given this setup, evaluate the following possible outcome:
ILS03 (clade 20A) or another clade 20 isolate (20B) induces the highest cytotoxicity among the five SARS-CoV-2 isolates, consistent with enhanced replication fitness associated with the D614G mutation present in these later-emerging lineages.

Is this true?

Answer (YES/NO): YES